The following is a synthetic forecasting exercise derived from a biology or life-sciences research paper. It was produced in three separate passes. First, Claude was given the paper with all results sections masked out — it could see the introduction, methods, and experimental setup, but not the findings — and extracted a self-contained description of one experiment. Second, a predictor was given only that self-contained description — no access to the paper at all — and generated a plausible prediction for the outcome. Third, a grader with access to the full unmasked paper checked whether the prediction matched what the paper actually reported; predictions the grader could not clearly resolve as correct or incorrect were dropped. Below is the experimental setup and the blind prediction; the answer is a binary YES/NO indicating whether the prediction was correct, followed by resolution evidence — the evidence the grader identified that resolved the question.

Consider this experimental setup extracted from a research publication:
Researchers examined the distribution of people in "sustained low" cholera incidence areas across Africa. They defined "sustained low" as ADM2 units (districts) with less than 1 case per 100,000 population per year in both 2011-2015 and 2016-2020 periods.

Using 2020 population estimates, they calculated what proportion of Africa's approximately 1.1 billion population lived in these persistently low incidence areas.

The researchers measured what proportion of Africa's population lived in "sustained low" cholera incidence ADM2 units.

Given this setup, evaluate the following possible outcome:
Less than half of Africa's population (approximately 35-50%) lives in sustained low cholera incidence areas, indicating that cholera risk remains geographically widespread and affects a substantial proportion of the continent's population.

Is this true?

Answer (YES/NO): NO